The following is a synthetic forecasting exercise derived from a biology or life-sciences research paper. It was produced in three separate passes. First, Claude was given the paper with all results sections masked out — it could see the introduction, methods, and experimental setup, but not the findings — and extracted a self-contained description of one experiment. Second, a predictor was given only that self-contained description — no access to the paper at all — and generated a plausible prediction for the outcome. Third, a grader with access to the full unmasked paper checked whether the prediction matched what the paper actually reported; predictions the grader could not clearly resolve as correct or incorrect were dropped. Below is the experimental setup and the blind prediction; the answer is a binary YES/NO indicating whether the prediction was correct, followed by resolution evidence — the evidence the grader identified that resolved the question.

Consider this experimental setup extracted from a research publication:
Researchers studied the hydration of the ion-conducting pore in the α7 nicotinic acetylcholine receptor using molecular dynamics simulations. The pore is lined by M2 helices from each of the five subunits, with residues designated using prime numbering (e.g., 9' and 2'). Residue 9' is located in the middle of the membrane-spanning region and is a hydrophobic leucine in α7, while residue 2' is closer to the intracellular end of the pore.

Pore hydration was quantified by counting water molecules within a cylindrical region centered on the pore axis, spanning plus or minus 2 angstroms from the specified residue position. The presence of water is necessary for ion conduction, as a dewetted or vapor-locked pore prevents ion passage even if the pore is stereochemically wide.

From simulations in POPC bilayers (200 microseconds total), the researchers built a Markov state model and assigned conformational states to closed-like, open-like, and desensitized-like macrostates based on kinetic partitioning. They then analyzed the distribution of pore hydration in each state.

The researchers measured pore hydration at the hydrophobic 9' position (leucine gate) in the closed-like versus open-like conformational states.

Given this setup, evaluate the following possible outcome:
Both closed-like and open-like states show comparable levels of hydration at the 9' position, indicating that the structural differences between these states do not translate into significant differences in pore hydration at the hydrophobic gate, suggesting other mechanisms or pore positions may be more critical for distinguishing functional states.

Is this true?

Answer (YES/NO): NO